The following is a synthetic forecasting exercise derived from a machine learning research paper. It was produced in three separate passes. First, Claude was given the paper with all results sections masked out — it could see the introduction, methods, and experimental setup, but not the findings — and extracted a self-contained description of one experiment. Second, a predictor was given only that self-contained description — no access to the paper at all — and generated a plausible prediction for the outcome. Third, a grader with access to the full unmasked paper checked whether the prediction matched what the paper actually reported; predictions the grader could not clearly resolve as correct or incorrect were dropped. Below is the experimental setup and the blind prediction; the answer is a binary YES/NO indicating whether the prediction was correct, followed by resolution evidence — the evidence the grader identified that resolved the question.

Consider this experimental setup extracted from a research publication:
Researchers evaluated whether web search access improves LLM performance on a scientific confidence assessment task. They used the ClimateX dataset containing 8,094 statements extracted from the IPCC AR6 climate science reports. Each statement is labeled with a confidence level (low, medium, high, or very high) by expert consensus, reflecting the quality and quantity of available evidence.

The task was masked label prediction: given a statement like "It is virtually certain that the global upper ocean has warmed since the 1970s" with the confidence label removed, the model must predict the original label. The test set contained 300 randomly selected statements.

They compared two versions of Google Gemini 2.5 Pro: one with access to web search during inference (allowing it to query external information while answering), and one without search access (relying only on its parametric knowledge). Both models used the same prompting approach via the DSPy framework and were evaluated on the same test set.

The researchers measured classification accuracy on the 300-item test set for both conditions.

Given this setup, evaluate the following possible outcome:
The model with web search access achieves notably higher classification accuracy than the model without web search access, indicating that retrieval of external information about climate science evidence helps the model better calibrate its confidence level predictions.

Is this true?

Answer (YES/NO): YES